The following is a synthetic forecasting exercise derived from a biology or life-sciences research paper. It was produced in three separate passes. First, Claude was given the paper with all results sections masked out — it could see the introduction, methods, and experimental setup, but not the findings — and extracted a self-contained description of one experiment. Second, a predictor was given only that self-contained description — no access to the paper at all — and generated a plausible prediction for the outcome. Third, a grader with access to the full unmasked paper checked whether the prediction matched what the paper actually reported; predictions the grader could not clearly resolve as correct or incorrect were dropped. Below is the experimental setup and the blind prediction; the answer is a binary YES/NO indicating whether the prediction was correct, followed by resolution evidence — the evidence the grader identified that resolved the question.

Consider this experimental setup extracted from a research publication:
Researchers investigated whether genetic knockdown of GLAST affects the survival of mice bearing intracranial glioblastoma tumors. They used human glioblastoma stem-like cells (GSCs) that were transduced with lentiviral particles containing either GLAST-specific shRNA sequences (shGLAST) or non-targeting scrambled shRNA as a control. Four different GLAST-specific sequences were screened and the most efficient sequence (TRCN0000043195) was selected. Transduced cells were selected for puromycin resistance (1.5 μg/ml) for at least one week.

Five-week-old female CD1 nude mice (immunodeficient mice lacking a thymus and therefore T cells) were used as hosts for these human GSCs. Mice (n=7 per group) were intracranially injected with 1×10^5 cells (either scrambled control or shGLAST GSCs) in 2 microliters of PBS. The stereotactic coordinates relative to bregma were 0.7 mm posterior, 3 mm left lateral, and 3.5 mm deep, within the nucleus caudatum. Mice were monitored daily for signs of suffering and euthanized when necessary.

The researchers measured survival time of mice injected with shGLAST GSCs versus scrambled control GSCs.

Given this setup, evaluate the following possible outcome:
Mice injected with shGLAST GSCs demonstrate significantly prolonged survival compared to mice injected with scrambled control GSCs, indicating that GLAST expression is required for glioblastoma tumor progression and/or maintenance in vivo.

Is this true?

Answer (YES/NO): YES